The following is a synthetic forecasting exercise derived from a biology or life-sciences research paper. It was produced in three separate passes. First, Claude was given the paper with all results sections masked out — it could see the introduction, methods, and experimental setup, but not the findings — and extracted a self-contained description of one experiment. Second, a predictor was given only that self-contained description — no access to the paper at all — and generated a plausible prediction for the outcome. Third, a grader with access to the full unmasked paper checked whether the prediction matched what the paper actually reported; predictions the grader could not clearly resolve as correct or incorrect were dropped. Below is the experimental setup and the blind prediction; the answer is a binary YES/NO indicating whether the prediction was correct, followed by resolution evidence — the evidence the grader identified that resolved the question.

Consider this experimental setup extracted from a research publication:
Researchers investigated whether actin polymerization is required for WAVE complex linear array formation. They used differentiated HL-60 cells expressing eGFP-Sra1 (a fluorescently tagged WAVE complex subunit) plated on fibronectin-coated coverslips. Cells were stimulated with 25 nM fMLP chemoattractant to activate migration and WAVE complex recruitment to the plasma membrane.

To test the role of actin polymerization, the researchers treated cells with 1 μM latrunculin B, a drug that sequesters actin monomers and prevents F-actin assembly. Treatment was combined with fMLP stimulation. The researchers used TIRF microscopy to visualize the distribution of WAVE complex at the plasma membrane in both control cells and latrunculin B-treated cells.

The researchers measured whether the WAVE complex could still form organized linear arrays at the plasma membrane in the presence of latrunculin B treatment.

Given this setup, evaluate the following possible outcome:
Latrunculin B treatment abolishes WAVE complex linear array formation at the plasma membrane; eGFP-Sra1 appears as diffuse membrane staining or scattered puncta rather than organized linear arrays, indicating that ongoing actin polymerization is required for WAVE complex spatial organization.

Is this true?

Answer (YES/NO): NO